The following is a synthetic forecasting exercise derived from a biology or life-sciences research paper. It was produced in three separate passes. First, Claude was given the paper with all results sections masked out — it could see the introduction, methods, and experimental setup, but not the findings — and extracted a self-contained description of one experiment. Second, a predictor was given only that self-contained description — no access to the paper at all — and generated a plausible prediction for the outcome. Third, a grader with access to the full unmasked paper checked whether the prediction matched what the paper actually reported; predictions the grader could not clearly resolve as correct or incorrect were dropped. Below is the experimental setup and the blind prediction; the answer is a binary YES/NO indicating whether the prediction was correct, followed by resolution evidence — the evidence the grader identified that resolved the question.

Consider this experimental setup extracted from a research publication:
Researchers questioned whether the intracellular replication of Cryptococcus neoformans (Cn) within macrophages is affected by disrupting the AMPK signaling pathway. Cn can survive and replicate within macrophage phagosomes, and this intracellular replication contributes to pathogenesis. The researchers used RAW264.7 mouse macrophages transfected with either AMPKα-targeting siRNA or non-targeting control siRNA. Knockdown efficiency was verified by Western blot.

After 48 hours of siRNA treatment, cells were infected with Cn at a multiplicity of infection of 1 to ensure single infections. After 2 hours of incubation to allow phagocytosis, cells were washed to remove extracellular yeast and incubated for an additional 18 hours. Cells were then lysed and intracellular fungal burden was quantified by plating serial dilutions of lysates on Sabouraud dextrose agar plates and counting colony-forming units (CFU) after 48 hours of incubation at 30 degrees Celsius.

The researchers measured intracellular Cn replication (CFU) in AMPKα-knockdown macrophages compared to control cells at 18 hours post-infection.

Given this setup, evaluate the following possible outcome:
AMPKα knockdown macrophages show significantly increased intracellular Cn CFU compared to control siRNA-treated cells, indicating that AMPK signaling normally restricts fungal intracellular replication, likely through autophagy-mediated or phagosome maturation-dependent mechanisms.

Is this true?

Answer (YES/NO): NO